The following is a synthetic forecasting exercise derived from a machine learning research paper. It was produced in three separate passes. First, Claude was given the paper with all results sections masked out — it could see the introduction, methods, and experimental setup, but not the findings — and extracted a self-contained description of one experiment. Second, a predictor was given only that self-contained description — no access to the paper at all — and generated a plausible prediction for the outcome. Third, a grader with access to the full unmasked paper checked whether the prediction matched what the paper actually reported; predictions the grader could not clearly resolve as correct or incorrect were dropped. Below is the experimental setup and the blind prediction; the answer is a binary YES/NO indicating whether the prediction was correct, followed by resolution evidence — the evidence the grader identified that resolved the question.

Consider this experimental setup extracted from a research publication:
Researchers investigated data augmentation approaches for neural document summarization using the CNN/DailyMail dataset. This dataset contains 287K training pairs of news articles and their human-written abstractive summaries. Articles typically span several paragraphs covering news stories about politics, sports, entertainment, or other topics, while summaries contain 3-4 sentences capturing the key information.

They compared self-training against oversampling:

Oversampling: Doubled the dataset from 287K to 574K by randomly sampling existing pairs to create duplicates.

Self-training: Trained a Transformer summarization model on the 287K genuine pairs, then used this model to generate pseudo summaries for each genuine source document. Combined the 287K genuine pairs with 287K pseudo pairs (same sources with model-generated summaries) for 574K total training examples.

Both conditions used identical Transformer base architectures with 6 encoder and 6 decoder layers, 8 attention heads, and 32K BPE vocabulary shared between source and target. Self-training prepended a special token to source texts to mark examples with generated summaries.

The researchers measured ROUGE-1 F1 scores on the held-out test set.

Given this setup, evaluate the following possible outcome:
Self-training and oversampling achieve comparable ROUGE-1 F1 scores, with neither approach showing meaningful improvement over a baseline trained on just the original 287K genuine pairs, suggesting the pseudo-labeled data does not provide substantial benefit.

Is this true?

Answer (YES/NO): NO